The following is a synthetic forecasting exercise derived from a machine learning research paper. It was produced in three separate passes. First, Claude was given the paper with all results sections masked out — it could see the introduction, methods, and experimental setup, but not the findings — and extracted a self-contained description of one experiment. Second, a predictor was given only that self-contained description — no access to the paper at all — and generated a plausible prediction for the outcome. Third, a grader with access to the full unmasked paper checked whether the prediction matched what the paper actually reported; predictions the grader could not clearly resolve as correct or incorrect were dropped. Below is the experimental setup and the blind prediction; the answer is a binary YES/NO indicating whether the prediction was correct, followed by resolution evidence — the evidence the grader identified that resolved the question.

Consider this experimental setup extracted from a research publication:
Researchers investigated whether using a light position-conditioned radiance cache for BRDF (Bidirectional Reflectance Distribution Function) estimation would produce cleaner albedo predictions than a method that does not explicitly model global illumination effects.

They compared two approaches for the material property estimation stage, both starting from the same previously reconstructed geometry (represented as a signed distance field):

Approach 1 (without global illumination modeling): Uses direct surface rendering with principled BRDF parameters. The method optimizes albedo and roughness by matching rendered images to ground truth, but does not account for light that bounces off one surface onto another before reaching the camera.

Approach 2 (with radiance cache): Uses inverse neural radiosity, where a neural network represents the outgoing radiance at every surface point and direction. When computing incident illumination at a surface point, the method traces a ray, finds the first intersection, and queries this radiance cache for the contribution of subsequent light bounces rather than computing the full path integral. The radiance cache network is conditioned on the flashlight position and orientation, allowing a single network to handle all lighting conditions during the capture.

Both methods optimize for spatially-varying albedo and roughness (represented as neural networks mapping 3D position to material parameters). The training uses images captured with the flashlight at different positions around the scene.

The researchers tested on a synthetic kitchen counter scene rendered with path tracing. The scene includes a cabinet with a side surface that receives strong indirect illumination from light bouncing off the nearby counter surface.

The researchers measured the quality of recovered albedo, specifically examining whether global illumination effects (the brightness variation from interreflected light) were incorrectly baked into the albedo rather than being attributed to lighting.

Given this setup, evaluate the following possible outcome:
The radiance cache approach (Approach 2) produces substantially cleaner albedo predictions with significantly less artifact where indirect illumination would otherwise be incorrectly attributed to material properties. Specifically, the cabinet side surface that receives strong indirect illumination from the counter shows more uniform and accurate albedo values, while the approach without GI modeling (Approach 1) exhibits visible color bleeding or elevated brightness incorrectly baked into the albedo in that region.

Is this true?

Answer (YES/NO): YES